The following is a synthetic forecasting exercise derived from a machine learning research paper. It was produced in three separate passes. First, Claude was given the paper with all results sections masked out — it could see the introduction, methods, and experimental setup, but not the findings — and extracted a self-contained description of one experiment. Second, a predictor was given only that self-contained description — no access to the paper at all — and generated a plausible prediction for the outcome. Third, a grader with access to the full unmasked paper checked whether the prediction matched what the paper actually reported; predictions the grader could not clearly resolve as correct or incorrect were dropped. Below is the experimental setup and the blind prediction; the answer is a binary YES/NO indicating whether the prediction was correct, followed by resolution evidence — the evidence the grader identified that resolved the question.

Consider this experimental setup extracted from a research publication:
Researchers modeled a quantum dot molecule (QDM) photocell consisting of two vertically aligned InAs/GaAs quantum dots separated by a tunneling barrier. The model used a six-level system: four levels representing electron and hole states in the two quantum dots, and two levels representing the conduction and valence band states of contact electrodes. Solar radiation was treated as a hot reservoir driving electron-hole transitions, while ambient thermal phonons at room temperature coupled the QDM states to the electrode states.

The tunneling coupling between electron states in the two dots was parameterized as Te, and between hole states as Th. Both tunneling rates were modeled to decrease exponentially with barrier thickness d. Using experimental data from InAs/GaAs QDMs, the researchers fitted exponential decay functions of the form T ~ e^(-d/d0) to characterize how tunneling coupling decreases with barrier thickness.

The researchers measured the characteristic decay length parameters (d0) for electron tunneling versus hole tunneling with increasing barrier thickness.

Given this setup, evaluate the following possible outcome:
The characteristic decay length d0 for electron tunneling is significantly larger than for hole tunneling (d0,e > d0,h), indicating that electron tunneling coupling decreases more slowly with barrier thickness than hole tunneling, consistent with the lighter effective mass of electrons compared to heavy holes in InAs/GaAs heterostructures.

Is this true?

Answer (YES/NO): YES